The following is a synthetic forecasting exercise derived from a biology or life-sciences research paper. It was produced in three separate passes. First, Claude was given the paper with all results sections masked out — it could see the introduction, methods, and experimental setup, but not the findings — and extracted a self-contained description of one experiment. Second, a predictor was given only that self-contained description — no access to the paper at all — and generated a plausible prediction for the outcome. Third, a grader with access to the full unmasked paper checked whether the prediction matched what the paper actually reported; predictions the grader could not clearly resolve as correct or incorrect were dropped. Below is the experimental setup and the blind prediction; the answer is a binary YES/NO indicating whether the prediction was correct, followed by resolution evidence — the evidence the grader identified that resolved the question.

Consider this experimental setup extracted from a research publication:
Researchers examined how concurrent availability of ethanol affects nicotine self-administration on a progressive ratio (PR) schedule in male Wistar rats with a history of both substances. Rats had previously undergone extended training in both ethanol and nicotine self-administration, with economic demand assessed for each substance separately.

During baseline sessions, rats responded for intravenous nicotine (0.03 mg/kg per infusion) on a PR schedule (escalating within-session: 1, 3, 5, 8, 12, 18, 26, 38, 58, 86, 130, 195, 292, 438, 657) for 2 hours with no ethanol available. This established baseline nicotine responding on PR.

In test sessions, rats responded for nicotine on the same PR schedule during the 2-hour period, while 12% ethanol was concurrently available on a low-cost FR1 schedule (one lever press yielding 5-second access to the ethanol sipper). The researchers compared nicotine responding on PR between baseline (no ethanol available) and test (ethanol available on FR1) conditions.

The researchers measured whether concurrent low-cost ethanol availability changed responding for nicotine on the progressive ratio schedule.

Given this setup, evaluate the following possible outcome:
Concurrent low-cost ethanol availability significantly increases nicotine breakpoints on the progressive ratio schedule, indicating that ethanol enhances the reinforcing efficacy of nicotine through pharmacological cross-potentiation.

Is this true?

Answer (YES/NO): NO